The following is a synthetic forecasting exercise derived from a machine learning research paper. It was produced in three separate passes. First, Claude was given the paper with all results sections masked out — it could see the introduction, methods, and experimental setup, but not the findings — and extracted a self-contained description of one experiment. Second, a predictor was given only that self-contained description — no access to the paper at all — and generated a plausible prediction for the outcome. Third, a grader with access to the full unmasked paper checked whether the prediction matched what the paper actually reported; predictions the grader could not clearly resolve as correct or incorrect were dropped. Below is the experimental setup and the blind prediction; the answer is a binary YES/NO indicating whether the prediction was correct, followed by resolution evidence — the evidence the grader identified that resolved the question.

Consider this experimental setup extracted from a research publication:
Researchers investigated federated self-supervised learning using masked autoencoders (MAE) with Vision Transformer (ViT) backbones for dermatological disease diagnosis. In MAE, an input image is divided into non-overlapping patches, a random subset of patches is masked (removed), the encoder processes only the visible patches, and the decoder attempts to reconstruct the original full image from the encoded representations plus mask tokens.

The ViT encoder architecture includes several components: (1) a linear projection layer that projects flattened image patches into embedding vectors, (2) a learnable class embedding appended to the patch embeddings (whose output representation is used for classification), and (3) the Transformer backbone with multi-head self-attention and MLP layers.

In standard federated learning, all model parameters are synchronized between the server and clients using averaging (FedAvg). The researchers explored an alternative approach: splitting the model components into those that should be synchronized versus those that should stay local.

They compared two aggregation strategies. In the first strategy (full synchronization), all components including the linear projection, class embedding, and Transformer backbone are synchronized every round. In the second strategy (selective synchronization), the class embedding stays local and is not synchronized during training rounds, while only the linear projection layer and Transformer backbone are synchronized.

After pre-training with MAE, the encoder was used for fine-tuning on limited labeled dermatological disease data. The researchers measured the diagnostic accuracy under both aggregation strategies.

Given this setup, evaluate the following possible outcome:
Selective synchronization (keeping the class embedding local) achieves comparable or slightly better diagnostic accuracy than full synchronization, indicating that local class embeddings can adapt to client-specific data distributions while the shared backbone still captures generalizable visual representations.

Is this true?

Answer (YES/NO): YES